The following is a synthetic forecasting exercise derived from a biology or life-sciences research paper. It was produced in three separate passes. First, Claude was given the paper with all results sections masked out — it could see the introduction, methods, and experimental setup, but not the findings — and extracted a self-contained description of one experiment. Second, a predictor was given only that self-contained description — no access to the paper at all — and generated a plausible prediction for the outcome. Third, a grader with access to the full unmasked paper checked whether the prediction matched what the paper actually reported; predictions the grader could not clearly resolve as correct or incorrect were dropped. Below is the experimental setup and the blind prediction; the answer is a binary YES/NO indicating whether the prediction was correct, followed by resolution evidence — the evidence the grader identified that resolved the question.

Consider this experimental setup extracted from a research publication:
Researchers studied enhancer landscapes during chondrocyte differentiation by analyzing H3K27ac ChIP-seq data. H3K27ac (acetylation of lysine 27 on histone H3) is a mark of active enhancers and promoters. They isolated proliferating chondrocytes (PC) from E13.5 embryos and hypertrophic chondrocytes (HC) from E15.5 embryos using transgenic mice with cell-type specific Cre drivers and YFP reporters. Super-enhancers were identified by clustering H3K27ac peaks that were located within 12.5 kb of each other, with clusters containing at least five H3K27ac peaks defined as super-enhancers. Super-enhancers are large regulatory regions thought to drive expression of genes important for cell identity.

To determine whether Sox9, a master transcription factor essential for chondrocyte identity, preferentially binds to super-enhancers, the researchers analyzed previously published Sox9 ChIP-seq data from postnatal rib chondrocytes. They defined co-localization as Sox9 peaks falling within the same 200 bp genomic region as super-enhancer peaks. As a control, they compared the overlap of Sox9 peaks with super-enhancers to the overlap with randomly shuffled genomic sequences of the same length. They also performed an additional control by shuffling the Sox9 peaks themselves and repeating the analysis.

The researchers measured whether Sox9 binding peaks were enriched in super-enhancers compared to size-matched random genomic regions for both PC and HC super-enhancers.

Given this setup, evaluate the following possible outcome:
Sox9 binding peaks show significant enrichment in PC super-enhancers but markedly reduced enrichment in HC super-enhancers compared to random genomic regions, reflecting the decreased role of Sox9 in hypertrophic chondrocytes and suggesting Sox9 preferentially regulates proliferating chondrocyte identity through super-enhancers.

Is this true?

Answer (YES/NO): NO